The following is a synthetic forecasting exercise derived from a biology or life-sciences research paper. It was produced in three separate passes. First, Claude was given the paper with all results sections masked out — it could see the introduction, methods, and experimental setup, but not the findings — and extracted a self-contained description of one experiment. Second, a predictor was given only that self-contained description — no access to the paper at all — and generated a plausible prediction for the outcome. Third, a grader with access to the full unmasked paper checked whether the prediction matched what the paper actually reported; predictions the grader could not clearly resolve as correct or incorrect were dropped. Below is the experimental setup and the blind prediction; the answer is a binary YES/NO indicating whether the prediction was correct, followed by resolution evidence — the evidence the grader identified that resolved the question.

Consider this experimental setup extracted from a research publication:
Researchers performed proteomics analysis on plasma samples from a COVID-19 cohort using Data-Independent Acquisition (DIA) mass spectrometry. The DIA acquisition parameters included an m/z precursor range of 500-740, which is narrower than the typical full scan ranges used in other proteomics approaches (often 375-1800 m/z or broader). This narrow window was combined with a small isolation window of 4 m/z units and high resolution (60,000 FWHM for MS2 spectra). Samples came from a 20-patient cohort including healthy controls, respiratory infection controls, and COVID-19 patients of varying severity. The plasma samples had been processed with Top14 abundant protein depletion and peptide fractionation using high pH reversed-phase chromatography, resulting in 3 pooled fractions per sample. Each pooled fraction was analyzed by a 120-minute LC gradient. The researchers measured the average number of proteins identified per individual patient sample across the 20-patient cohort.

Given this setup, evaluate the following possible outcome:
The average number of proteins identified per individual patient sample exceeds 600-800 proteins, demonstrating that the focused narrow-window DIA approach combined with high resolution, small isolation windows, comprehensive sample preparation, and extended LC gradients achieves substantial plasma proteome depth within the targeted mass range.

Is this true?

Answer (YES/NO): YES